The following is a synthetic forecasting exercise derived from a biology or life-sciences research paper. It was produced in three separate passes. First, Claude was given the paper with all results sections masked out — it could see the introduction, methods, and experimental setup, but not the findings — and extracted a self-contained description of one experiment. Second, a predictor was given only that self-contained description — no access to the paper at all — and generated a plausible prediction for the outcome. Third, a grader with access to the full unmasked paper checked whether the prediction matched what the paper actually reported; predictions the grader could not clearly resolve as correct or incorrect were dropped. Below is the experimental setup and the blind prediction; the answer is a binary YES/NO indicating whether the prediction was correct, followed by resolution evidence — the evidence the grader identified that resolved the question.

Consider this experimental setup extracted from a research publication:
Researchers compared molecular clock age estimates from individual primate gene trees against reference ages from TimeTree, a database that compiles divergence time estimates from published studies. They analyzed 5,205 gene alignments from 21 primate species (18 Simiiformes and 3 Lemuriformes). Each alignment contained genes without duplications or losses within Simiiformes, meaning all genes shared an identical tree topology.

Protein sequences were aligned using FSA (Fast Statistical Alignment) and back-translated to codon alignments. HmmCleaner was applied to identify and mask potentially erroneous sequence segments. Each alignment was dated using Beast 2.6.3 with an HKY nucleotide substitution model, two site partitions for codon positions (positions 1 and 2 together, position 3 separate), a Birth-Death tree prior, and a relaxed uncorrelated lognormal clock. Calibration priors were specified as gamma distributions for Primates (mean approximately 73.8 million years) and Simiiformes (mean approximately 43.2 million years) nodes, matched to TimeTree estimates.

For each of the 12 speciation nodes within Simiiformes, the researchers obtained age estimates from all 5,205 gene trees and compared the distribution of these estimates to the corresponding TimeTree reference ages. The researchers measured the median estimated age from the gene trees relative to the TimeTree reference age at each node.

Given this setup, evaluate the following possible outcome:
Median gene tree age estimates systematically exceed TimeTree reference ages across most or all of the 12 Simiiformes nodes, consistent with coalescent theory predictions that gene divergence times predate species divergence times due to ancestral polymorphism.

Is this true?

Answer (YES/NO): NO